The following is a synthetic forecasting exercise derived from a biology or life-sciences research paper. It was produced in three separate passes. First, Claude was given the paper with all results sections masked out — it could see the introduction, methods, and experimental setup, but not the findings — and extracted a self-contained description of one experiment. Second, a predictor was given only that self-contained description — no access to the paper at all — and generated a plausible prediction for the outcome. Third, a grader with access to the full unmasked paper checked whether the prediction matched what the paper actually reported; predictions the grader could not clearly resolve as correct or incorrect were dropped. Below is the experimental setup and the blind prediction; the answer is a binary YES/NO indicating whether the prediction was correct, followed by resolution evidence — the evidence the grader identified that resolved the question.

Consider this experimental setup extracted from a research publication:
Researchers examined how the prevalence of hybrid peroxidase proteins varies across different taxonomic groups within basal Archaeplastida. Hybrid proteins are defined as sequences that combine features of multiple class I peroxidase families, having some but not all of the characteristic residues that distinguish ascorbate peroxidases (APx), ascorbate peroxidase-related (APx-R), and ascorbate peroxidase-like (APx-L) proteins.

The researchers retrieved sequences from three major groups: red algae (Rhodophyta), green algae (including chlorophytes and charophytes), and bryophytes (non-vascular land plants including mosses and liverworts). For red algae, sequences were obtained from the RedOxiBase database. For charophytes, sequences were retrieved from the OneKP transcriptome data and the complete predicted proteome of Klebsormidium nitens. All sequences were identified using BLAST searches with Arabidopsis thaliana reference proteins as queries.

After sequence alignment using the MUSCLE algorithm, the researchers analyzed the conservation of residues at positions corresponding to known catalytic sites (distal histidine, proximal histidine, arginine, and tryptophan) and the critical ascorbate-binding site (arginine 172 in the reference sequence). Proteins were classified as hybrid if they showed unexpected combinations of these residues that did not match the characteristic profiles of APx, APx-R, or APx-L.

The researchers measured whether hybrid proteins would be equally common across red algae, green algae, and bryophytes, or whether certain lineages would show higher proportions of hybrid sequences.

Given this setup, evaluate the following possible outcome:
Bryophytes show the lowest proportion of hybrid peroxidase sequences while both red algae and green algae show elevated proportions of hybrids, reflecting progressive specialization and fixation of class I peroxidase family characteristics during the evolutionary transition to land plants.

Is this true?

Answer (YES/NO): NO